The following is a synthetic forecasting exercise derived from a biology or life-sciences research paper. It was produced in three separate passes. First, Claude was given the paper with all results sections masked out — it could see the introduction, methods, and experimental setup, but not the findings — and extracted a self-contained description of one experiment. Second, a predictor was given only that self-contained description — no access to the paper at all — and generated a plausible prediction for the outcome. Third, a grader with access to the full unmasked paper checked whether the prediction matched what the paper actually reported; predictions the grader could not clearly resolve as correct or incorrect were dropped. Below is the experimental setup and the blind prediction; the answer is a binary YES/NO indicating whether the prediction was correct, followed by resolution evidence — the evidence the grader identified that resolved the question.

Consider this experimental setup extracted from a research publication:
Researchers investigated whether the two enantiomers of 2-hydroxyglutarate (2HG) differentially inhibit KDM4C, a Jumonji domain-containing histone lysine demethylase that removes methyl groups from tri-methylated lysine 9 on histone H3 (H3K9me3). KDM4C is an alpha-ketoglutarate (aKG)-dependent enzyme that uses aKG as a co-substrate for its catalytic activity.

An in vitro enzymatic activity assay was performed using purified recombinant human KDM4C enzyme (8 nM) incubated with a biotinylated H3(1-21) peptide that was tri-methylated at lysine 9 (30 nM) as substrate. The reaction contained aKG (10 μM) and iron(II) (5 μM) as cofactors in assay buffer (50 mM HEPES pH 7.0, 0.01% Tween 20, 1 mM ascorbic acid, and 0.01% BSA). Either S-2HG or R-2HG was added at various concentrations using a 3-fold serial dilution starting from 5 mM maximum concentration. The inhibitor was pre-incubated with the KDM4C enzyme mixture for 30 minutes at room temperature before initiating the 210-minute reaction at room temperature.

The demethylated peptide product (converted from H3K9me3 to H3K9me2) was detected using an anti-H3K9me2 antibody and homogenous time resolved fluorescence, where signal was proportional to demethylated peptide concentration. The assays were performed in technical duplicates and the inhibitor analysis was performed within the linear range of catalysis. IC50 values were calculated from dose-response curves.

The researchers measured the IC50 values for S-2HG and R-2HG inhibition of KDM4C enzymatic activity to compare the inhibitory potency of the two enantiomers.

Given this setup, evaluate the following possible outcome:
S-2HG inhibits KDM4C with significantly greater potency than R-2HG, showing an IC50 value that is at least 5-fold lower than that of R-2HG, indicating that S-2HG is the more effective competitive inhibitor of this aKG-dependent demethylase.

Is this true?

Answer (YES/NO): NO